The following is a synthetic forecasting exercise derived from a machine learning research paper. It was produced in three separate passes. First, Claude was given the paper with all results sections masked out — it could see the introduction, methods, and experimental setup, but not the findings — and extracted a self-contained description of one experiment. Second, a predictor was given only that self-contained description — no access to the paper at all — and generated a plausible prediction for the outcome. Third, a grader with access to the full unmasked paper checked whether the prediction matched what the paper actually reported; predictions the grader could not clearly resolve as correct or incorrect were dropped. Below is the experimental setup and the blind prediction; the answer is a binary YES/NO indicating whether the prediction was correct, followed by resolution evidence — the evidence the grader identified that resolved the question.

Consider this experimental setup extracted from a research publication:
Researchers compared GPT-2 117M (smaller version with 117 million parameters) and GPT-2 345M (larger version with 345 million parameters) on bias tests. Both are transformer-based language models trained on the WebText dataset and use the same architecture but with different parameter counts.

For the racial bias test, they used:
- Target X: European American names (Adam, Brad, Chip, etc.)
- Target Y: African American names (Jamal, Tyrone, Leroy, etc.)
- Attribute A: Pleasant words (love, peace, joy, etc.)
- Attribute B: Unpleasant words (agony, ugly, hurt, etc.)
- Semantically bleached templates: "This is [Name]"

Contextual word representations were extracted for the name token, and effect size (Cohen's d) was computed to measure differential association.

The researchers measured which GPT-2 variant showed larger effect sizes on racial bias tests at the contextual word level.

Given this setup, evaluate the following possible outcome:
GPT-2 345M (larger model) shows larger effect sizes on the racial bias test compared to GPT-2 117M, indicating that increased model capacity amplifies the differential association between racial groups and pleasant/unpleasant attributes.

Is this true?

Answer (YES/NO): NO